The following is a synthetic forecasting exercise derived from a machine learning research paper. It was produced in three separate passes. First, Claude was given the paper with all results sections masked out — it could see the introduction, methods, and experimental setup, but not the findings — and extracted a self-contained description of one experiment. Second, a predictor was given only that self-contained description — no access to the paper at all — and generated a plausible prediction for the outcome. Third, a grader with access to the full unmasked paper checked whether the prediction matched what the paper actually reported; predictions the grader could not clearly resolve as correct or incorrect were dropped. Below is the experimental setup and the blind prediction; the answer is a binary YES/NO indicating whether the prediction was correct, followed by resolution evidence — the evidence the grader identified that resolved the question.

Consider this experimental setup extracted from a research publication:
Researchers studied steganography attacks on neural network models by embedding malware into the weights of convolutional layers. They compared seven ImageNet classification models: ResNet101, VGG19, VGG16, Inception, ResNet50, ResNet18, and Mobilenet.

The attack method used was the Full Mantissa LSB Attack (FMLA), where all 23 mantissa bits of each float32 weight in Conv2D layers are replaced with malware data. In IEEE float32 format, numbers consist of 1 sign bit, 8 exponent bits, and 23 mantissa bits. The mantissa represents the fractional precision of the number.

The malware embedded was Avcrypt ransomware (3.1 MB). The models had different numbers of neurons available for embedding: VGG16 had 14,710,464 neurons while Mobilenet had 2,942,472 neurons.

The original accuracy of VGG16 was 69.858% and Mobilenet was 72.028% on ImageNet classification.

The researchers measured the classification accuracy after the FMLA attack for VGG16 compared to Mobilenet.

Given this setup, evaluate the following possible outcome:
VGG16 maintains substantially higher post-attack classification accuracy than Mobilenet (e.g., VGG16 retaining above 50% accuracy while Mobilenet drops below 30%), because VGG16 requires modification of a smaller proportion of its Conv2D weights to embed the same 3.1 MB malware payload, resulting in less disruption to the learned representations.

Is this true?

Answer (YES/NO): YES